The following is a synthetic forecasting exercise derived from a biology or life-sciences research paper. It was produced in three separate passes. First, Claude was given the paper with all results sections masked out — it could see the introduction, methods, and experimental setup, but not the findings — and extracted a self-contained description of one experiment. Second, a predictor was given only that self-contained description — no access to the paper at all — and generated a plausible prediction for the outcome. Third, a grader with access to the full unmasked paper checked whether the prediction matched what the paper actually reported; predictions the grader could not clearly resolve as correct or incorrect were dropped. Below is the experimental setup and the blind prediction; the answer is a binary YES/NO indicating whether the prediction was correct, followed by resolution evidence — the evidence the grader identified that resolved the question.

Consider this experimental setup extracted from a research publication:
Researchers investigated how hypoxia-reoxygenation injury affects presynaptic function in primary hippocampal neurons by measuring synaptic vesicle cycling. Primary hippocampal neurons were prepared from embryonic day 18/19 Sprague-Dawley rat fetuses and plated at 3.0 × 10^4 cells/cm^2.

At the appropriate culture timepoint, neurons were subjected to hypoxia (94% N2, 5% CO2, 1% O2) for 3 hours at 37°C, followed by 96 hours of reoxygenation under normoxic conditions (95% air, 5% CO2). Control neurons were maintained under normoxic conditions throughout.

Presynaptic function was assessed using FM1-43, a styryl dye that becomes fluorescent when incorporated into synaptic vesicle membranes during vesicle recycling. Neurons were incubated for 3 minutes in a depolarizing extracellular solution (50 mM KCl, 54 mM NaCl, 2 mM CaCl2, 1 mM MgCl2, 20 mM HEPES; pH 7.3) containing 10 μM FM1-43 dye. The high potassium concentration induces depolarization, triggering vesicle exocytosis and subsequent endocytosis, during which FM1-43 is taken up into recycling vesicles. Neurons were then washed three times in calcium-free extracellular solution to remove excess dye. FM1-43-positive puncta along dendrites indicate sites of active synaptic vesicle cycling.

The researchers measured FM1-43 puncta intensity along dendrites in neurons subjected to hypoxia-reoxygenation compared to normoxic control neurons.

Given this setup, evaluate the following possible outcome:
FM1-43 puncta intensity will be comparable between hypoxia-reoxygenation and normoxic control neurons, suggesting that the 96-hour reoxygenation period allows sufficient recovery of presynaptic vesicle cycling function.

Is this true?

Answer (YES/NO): NO